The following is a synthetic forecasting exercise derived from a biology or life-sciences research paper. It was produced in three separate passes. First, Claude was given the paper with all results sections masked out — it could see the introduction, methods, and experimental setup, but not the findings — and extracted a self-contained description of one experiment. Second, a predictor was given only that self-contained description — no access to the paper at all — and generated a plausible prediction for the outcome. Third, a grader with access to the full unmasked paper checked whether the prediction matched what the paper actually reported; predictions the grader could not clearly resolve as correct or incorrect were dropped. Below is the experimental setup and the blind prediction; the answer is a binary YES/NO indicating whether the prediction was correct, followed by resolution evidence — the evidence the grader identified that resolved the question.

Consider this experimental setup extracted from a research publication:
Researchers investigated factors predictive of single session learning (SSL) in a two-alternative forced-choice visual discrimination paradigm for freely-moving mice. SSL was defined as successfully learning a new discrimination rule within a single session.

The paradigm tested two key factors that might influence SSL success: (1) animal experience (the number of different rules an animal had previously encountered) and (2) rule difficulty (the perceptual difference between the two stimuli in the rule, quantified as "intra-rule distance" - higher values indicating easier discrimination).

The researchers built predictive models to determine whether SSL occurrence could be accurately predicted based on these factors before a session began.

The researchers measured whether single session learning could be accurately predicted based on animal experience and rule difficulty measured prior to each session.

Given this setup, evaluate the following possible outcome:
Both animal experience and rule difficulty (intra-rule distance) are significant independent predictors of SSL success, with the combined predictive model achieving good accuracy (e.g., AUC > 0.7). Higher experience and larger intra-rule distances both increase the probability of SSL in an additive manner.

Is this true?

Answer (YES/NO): YES